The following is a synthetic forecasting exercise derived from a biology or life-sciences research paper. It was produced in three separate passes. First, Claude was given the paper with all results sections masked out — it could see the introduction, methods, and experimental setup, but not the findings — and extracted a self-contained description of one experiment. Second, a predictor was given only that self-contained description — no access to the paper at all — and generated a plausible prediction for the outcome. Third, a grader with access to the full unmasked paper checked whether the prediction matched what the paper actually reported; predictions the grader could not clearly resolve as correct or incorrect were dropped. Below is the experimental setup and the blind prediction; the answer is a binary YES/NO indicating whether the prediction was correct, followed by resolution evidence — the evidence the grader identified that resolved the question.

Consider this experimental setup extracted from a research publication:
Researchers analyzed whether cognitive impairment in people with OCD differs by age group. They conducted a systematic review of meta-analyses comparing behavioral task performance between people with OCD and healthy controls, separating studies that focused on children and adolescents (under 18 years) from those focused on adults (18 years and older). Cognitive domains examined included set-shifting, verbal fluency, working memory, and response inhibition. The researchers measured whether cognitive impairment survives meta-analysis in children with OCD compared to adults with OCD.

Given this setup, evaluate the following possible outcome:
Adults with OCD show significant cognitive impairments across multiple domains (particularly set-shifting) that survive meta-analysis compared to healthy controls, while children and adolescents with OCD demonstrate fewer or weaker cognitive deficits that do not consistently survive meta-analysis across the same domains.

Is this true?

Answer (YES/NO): YES